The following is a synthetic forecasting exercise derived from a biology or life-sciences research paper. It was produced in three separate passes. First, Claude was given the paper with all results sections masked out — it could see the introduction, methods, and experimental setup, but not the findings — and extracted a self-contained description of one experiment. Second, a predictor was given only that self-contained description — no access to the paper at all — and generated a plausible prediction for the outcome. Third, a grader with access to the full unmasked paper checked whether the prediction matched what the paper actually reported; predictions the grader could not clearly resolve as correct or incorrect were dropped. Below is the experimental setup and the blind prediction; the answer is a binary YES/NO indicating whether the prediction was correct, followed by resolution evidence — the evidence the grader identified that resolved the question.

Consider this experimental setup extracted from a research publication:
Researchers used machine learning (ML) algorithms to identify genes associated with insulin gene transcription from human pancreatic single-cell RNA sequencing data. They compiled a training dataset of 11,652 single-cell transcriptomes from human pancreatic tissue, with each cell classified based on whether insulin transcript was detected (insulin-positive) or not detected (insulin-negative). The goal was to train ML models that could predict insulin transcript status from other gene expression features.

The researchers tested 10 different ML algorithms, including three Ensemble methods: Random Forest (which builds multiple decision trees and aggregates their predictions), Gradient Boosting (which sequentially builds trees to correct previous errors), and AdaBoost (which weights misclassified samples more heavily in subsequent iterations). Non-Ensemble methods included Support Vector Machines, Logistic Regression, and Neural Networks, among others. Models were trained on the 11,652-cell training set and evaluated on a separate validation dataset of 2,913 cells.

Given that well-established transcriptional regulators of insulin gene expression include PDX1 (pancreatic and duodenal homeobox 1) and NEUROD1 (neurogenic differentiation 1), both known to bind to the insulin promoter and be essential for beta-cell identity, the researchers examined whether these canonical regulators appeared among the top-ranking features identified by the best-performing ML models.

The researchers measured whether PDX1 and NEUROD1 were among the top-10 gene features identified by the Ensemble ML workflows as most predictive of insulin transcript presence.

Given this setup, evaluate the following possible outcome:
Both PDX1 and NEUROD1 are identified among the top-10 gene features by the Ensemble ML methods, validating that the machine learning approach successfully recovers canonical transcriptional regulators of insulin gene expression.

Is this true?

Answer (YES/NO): NO